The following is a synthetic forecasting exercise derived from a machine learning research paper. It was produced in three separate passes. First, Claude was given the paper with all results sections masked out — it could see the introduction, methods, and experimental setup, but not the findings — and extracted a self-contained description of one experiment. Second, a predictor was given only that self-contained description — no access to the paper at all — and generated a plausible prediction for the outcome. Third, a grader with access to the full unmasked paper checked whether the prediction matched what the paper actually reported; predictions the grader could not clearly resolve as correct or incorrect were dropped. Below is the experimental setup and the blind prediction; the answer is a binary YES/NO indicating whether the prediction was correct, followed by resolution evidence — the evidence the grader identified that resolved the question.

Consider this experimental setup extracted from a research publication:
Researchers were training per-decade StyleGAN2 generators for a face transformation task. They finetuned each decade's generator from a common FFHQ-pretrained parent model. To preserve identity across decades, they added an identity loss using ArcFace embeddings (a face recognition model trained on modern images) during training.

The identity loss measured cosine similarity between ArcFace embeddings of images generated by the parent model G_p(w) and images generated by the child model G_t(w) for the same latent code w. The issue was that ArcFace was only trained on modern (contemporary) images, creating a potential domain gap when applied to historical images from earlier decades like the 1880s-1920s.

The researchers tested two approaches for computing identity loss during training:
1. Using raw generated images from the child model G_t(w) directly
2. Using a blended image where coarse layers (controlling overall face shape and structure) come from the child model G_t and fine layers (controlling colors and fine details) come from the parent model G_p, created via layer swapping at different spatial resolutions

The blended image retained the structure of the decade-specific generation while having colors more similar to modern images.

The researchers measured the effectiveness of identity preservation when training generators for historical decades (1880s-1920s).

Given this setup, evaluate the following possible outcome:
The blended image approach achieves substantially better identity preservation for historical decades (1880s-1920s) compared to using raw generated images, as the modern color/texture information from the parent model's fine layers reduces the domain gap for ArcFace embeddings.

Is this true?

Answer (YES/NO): YES